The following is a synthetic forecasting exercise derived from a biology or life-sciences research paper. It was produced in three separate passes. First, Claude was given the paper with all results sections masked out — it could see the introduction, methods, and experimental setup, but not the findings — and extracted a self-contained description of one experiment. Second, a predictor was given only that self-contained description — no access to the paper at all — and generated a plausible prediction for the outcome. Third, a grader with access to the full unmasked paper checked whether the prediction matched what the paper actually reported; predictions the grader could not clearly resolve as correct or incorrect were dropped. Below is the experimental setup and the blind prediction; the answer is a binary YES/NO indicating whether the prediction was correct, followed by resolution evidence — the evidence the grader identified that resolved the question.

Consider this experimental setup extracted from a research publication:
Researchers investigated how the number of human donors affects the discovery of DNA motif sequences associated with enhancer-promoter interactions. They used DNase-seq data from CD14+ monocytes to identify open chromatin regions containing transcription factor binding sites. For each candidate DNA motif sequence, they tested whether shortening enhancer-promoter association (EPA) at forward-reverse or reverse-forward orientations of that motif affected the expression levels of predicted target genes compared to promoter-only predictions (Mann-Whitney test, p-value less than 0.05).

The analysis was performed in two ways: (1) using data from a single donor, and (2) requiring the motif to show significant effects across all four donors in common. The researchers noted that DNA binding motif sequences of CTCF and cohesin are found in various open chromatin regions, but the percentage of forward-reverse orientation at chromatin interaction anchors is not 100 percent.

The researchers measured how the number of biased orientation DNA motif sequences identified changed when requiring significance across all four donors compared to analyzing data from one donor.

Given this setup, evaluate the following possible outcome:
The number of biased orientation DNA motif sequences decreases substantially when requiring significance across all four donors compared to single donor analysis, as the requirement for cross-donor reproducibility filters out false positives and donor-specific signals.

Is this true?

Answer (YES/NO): YES